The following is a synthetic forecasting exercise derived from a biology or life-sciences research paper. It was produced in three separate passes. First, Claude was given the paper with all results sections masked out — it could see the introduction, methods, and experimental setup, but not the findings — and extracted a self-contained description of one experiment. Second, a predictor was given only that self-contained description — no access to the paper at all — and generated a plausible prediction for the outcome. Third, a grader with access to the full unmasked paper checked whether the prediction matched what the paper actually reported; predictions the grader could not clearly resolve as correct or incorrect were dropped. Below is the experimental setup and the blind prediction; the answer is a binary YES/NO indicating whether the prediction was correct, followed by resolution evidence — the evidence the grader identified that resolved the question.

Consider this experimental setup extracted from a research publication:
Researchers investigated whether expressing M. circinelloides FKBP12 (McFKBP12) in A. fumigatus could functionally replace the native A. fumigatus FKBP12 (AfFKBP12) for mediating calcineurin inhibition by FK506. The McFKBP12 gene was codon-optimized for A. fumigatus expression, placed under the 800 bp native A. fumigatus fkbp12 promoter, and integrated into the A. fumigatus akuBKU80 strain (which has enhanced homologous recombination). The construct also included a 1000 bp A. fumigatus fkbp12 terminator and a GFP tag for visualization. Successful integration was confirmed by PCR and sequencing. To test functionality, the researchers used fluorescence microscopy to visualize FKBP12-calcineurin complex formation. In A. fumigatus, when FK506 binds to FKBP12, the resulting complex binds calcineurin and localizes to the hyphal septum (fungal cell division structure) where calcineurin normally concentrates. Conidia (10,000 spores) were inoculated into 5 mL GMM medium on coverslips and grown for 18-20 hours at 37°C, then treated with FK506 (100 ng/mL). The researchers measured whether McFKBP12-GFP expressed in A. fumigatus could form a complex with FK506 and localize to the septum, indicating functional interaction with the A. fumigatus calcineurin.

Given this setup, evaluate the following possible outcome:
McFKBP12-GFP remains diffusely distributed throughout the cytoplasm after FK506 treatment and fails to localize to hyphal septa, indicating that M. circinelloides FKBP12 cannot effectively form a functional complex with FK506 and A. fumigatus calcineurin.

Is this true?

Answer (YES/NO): NO